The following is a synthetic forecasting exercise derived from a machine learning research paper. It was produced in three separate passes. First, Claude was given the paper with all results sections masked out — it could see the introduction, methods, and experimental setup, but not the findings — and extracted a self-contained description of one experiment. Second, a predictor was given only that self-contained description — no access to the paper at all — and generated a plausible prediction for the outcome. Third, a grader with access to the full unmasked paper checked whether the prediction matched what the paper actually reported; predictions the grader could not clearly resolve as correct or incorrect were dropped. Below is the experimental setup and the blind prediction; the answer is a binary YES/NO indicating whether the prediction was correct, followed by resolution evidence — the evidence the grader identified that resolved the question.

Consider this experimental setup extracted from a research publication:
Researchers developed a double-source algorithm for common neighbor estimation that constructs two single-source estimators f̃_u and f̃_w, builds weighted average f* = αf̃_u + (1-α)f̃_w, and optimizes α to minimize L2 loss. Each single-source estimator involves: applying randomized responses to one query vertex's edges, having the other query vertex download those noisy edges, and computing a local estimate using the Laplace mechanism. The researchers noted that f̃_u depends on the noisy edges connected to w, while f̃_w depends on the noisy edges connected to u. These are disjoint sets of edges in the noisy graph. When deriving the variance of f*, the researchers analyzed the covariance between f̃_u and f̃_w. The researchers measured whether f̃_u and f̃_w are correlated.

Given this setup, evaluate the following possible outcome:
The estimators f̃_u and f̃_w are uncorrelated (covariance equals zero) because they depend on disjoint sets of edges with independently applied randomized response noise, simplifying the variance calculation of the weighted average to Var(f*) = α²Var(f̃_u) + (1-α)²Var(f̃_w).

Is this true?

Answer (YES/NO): YES